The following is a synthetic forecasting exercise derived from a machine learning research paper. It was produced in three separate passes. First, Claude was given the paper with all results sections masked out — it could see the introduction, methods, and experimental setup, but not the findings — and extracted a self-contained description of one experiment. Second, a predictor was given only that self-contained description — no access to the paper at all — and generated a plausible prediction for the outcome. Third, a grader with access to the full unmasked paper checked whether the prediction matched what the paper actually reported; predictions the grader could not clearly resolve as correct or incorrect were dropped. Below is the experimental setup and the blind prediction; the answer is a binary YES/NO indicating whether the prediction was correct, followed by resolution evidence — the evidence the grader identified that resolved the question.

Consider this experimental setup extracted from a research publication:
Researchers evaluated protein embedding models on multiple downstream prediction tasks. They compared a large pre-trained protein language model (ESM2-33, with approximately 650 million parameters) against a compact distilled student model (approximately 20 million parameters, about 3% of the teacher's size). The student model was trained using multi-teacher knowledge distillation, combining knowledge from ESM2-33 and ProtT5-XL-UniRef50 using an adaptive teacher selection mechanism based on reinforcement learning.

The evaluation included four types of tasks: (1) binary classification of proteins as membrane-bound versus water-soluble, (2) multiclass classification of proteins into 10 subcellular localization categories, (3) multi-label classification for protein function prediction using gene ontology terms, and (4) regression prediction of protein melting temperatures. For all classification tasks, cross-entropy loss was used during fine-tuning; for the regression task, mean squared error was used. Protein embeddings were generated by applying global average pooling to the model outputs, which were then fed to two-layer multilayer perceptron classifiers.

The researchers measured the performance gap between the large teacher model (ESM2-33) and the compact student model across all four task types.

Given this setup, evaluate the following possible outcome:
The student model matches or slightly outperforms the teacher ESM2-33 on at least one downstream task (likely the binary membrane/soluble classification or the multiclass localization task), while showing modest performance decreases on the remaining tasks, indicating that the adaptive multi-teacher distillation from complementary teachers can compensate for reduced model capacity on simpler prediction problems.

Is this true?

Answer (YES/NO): YES